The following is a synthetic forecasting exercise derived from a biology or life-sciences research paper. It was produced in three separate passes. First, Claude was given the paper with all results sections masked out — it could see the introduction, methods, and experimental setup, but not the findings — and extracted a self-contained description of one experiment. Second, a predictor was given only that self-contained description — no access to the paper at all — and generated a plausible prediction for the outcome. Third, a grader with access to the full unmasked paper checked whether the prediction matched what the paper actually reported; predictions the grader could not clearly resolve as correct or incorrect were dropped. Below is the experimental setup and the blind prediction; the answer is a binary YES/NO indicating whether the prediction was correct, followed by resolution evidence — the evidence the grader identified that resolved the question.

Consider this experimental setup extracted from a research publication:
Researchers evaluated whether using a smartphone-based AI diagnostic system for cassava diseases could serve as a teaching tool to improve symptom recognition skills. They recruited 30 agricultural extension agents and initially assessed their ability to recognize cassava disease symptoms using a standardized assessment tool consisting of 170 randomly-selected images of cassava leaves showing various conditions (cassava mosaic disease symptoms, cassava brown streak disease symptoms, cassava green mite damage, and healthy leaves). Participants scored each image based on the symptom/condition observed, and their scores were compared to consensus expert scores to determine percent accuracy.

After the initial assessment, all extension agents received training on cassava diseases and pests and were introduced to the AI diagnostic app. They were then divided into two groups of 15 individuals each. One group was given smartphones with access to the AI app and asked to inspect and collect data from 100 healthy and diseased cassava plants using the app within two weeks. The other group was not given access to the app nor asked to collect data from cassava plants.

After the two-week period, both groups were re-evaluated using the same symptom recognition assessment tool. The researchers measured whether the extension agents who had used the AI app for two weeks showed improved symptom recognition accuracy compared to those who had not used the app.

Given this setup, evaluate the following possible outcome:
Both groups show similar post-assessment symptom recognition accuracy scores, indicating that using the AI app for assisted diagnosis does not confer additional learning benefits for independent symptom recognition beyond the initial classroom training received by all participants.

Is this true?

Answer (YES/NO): YES